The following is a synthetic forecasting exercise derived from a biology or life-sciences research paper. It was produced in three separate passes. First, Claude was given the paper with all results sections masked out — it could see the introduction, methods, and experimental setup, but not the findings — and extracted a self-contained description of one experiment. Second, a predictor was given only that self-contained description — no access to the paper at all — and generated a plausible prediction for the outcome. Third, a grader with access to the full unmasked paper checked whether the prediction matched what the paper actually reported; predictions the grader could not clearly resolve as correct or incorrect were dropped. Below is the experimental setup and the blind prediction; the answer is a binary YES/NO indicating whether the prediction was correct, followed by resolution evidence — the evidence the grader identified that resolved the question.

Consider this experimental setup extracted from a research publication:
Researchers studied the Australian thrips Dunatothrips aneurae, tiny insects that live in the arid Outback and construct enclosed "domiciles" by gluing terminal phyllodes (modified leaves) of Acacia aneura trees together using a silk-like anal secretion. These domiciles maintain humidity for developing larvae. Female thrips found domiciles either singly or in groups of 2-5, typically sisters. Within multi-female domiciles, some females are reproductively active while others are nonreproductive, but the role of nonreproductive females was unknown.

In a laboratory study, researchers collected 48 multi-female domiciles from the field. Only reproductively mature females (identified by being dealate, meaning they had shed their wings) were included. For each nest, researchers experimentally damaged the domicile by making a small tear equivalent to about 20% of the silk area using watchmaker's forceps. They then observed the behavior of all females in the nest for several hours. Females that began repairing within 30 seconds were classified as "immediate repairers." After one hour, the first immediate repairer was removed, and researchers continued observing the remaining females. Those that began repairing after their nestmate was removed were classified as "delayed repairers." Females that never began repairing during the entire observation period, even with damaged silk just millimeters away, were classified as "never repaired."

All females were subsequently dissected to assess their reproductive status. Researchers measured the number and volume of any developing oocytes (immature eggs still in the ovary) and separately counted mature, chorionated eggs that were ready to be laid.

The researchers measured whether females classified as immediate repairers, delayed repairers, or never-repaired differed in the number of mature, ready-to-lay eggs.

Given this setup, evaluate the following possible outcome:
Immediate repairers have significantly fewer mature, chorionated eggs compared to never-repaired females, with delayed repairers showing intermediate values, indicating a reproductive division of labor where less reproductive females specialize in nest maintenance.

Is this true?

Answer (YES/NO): NO